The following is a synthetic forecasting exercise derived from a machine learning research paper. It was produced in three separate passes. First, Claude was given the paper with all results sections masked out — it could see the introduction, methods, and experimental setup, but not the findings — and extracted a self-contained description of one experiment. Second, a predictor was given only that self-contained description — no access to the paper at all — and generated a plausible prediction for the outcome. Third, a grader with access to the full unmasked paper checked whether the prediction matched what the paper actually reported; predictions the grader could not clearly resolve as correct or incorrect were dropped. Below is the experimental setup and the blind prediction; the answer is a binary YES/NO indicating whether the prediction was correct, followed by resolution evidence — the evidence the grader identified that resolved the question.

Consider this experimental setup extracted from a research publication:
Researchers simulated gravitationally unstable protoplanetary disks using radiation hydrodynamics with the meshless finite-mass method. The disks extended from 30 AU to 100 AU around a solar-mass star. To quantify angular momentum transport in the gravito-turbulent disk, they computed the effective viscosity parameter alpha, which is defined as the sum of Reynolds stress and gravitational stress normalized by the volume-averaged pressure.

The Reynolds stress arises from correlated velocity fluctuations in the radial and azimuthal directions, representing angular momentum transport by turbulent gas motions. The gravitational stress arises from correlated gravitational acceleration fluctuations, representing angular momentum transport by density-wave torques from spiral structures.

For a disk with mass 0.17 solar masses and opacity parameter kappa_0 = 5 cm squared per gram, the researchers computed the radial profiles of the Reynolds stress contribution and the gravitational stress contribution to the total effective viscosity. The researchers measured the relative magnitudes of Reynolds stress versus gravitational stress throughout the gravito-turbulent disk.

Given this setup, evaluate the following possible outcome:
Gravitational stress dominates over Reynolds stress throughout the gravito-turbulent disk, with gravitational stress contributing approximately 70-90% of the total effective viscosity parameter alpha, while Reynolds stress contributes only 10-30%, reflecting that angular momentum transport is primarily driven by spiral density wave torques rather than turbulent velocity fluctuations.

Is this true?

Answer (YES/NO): NO